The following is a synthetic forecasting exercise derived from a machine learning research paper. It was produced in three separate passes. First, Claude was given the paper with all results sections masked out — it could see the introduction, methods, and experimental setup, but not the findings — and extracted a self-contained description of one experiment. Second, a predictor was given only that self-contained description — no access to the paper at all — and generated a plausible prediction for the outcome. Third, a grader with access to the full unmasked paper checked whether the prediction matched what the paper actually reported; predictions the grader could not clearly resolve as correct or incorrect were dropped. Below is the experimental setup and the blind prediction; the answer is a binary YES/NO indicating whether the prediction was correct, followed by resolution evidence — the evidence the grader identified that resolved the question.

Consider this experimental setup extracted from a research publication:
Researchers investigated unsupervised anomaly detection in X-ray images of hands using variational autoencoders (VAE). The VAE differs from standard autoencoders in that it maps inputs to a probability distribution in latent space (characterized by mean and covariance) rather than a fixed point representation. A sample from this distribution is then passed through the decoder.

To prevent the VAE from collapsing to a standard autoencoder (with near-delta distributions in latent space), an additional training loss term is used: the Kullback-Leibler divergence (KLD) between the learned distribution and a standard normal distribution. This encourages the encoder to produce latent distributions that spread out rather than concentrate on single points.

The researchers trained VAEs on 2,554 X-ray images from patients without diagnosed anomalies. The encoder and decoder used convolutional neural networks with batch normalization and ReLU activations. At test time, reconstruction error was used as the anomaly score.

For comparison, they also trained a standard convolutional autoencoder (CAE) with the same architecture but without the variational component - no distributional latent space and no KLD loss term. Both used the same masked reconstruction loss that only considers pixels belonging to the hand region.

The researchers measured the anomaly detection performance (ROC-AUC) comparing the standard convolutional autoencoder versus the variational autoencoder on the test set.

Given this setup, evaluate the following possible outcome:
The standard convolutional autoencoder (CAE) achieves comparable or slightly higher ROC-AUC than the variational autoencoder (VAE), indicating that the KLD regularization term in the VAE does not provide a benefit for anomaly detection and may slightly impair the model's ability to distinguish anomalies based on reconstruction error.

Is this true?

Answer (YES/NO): YES